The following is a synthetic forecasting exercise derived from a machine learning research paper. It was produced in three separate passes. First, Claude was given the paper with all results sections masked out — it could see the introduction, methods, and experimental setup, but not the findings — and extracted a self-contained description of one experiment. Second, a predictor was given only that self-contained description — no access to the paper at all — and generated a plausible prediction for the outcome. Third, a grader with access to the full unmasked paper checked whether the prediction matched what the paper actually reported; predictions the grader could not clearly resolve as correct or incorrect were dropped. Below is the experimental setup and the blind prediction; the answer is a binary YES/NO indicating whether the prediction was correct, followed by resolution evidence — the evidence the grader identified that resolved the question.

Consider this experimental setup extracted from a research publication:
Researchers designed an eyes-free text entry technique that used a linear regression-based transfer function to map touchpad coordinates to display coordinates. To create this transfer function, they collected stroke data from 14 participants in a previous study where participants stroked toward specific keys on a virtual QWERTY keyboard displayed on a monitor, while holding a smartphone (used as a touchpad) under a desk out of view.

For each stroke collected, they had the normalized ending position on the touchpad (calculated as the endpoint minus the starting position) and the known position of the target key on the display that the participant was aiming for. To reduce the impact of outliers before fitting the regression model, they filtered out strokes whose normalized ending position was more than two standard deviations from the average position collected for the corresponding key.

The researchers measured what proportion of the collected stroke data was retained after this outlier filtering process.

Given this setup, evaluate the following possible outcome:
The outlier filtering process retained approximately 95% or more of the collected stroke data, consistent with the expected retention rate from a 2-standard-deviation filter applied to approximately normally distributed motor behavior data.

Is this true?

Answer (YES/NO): NO